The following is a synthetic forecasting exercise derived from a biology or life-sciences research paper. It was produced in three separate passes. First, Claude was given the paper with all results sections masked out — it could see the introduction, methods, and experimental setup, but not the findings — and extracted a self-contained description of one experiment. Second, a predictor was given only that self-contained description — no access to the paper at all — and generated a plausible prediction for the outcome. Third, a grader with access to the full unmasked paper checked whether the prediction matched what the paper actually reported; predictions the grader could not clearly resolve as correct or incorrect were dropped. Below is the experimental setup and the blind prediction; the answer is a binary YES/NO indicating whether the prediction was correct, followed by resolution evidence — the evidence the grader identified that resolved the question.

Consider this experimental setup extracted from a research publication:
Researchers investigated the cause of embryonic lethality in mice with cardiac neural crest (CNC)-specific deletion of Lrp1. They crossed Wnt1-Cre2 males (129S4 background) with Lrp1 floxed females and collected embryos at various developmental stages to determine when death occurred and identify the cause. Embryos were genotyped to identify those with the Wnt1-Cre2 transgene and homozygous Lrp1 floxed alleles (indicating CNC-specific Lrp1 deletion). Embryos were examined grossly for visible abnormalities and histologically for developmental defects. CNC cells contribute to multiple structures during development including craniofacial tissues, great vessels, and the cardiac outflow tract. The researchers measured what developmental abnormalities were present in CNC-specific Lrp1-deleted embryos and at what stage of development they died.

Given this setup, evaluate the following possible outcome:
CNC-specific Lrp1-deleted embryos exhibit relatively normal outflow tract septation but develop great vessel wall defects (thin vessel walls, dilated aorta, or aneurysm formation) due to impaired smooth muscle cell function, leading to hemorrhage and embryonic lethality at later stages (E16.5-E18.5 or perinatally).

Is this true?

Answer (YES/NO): NO